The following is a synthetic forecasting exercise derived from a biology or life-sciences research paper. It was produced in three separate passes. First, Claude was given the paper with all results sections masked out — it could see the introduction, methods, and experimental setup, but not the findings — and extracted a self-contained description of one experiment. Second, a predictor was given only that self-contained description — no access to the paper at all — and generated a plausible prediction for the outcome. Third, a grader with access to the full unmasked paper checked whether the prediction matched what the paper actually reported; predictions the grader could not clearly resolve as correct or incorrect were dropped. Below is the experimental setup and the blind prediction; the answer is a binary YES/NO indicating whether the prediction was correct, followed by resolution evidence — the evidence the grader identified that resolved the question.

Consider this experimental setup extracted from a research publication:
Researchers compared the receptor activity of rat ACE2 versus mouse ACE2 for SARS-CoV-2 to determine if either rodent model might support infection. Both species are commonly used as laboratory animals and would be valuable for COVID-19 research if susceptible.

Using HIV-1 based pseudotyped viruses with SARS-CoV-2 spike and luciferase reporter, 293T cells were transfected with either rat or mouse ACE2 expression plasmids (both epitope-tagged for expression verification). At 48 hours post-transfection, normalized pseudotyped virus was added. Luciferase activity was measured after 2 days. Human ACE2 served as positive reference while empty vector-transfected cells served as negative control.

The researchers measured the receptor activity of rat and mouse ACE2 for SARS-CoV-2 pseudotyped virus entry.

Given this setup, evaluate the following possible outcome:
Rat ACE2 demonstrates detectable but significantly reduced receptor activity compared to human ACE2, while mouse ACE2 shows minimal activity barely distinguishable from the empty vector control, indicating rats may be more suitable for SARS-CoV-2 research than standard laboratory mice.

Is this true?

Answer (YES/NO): NO